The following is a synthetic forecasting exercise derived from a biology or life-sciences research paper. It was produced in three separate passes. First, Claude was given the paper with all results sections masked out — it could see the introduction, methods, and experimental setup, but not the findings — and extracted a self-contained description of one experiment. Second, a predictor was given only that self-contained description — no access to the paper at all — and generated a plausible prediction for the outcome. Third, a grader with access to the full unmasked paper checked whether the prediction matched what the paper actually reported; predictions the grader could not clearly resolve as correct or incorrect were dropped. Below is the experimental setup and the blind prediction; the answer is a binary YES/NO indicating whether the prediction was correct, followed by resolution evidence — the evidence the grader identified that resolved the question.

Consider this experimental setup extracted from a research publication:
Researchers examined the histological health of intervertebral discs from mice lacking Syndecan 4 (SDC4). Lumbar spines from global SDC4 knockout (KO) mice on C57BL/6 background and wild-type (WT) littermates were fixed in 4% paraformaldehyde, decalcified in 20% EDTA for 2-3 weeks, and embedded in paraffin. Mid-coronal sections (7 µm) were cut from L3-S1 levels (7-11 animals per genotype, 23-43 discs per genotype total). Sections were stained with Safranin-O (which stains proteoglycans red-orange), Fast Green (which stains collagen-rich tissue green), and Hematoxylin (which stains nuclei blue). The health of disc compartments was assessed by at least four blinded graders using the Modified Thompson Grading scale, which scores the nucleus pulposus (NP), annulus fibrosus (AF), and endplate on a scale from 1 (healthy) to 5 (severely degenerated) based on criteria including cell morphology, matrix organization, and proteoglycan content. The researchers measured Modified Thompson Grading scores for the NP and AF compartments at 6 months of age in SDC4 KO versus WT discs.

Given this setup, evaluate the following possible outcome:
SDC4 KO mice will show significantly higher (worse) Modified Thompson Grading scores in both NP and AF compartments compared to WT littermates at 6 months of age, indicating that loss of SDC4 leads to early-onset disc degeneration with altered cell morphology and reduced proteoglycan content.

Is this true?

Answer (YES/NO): NO